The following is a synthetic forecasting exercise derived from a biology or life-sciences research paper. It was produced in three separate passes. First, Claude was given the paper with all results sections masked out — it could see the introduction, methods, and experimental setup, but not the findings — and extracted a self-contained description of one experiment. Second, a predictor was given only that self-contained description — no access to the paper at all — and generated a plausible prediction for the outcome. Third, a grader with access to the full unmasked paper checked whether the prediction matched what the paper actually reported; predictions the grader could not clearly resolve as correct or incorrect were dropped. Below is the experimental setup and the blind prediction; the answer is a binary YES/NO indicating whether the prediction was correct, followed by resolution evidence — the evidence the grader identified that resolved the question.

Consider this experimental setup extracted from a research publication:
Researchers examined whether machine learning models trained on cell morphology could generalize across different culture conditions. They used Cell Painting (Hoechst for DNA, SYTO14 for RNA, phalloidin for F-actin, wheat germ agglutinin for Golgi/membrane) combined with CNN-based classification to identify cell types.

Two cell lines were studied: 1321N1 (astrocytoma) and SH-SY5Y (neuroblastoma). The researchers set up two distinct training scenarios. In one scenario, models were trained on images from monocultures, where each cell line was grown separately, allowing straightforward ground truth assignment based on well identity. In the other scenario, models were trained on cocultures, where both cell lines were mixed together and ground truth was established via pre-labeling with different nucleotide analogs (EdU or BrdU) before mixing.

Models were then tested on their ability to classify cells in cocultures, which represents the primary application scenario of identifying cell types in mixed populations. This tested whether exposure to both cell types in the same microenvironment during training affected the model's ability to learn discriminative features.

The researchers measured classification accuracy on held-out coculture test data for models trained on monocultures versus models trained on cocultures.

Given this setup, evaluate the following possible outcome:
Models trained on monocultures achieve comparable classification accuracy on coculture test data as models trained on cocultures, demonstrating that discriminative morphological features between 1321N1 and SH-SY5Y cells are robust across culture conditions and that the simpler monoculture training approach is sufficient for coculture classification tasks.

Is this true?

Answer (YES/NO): NO